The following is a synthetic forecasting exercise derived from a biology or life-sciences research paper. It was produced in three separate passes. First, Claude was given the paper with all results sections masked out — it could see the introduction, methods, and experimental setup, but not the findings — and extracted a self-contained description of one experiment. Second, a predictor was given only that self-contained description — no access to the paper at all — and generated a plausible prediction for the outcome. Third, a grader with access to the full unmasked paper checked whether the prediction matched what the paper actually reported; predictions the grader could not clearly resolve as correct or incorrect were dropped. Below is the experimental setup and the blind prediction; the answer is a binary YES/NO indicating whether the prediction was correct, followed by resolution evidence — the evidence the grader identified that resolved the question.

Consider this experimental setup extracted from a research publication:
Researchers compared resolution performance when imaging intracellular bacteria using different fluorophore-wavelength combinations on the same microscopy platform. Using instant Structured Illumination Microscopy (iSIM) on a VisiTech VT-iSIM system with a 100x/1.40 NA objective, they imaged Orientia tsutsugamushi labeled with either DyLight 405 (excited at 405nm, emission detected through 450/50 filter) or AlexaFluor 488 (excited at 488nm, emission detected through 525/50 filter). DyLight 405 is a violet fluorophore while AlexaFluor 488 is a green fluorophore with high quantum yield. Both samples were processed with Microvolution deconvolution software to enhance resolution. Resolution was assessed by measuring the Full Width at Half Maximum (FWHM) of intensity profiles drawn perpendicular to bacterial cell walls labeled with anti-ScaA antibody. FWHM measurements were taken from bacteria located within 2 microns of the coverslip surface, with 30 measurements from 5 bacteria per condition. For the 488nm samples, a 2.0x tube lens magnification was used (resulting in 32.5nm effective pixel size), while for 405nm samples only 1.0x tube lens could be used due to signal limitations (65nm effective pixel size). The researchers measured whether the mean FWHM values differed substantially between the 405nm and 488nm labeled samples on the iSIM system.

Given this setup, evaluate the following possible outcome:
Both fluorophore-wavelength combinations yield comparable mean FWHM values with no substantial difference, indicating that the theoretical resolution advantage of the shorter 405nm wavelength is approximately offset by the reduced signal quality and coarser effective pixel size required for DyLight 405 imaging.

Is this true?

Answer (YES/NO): NO